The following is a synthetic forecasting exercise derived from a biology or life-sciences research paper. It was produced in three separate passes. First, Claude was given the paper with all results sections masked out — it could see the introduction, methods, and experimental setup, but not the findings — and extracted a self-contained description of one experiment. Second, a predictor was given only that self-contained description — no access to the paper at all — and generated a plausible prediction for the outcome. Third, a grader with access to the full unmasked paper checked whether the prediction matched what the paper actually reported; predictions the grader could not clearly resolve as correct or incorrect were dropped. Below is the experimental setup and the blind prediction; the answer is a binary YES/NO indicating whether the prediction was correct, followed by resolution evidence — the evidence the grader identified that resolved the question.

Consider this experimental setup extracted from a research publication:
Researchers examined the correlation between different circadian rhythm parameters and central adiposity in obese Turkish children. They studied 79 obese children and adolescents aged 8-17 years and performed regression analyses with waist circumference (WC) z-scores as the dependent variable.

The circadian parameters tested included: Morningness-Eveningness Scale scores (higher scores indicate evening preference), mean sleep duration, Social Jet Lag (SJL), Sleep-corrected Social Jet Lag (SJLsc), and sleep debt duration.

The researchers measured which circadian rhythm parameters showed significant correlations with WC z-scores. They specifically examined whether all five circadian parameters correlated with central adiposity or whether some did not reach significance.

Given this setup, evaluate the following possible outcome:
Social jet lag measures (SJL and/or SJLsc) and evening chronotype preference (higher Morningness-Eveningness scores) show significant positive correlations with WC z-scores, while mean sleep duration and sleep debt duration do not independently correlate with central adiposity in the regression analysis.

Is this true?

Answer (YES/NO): NO